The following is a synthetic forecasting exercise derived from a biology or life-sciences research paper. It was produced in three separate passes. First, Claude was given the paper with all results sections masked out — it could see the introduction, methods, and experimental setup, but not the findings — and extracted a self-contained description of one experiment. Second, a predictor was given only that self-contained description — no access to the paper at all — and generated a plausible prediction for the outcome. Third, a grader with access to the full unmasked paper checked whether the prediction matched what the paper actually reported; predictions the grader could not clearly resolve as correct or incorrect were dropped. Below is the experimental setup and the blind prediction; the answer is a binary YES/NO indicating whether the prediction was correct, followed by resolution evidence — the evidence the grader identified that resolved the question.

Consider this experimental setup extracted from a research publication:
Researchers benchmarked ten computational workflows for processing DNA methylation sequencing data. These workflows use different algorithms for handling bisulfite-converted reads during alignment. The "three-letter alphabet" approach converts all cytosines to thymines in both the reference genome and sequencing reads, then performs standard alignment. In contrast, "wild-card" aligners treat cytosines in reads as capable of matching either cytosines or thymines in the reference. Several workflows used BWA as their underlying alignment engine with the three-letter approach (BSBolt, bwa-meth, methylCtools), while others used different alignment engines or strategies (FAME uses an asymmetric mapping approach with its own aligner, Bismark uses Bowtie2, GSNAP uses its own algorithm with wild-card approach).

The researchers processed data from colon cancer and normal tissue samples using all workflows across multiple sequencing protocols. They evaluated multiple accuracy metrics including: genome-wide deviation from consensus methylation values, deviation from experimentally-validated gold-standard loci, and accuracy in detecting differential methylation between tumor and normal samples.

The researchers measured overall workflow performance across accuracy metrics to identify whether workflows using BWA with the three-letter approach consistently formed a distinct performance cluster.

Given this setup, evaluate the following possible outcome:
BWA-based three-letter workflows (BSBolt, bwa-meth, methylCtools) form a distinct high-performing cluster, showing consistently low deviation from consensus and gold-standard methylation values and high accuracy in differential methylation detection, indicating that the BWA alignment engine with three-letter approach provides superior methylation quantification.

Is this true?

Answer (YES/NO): YES